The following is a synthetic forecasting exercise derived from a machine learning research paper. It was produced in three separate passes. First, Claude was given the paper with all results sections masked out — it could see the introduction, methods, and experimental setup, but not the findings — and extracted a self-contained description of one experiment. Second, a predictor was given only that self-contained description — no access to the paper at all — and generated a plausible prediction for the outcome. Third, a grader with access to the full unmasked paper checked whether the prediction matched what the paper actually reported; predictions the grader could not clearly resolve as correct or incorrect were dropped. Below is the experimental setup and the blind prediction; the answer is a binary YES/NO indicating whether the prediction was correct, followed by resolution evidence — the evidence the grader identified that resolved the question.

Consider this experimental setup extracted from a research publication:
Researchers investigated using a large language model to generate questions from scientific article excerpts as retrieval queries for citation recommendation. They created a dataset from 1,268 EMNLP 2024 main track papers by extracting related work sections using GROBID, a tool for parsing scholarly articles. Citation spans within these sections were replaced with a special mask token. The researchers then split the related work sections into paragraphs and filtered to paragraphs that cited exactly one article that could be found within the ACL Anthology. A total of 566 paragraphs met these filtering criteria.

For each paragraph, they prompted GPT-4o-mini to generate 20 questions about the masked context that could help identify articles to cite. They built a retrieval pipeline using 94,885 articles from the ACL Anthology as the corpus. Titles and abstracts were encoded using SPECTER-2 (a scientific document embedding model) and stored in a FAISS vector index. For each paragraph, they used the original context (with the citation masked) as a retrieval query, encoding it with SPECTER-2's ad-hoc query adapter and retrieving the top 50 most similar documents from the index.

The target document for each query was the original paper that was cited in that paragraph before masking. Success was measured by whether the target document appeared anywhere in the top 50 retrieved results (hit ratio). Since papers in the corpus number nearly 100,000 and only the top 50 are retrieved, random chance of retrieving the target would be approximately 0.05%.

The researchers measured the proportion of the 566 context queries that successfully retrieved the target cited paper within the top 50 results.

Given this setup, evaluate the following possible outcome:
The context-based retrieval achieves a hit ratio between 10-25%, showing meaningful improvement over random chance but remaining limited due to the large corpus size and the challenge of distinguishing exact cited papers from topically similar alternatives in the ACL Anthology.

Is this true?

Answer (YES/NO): YES